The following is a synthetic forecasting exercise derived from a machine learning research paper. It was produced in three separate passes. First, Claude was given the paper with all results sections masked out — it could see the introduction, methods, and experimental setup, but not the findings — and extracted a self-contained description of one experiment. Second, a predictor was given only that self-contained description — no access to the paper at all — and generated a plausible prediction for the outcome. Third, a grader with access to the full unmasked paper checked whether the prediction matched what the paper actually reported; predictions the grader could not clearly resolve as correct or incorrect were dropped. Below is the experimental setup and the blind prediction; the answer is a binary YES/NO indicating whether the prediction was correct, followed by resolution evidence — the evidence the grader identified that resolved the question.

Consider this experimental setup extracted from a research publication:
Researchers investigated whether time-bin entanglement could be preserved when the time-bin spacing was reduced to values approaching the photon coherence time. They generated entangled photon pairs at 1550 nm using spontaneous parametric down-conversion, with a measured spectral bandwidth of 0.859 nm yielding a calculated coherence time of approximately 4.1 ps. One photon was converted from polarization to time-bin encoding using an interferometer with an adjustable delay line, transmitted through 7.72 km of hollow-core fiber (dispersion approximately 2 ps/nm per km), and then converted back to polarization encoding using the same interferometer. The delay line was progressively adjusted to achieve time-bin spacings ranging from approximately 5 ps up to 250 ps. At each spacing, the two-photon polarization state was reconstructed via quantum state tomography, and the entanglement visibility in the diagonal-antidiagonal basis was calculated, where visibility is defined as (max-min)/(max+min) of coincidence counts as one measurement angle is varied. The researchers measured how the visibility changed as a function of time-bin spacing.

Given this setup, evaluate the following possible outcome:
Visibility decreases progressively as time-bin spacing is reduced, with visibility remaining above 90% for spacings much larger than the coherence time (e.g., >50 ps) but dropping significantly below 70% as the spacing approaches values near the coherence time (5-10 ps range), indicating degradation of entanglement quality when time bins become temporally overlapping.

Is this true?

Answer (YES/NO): NO